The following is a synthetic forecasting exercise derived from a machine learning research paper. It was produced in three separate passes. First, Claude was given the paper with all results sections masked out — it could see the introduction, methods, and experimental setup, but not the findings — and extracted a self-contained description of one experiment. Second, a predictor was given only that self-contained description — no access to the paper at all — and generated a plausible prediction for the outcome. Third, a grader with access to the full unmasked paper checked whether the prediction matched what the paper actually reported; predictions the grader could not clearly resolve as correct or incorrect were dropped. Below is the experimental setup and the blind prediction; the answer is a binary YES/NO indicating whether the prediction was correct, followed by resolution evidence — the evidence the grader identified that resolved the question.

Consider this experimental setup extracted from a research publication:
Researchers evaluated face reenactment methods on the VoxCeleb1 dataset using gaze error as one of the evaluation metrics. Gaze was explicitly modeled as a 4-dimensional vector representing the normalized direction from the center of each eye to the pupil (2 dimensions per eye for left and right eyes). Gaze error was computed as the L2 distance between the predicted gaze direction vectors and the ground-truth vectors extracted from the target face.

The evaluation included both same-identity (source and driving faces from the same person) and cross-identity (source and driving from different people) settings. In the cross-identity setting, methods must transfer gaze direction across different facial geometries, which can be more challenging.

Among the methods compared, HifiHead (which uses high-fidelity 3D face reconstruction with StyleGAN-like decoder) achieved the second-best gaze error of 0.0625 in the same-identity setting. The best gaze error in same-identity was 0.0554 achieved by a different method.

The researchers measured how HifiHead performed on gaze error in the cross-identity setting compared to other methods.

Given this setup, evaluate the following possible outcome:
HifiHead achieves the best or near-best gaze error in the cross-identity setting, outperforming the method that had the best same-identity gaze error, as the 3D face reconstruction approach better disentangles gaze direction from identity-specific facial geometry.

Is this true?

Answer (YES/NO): NO